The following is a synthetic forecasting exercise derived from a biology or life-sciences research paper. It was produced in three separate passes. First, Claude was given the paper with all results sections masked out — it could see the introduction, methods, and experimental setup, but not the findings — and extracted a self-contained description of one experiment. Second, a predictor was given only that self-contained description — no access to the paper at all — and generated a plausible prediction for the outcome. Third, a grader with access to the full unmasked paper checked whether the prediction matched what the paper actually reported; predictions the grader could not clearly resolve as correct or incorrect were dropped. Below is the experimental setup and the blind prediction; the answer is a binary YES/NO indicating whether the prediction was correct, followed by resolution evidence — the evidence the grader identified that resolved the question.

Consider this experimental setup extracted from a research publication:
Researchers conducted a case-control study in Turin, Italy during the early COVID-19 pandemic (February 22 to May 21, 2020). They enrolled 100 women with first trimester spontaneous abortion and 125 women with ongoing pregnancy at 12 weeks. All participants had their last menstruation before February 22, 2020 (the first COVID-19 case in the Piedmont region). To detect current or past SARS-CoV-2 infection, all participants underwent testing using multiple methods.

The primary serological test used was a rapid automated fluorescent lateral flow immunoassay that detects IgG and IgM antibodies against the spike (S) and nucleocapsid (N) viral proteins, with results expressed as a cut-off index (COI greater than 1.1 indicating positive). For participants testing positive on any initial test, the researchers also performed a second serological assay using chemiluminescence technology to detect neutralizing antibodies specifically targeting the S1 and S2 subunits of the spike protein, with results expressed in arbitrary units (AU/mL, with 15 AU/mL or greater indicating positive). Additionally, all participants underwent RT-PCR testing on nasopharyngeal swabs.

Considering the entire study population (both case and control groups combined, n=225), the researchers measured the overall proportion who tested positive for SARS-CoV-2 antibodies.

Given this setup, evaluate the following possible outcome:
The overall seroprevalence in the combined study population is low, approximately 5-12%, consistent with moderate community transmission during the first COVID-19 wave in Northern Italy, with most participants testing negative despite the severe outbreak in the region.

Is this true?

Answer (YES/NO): YES